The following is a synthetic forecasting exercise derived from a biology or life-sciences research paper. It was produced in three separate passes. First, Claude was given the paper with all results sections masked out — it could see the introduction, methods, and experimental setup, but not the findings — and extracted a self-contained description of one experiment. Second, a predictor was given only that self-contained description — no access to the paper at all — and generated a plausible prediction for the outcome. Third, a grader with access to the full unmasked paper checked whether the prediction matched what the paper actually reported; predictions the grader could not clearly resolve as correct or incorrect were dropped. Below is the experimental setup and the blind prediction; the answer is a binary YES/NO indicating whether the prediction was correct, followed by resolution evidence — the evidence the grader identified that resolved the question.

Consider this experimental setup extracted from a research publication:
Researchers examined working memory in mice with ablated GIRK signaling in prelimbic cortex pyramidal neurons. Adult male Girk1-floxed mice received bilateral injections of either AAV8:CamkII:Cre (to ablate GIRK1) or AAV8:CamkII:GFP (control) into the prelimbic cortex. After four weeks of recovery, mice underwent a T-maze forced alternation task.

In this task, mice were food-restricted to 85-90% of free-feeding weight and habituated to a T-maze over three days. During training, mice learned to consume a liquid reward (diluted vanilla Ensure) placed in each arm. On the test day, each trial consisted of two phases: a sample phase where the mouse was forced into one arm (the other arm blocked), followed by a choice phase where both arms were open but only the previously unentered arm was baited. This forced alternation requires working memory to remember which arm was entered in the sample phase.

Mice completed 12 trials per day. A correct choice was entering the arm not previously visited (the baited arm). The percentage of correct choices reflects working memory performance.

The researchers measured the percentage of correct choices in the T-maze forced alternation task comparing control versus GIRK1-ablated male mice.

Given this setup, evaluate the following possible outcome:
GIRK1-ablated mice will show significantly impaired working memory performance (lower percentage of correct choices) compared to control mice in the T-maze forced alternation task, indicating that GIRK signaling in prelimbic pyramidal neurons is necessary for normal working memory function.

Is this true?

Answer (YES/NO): YES